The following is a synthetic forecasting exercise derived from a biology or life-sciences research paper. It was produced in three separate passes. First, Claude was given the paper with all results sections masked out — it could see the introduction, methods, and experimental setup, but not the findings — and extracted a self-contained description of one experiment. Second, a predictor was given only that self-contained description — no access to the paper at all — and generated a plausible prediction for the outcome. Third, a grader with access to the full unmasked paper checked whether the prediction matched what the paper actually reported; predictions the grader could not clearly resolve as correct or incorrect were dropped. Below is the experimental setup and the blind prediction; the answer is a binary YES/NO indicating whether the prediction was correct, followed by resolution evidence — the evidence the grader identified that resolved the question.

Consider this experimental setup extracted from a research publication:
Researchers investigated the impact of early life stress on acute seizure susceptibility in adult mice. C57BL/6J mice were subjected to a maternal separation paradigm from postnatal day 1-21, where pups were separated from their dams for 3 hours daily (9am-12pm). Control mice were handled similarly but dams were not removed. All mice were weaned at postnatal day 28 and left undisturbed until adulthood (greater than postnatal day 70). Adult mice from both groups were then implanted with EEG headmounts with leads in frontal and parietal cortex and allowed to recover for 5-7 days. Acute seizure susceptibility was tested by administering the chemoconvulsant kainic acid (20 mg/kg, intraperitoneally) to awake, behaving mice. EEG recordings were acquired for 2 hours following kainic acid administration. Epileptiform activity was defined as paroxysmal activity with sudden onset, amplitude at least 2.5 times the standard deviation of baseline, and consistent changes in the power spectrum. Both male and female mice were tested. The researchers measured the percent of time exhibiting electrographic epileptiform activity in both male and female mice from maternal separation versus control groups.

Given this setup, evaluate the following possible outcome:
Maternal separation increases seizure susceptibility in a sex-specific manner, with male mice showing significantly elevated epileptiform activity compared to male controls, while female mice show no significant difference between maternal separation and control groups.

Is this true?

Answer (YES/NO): NO